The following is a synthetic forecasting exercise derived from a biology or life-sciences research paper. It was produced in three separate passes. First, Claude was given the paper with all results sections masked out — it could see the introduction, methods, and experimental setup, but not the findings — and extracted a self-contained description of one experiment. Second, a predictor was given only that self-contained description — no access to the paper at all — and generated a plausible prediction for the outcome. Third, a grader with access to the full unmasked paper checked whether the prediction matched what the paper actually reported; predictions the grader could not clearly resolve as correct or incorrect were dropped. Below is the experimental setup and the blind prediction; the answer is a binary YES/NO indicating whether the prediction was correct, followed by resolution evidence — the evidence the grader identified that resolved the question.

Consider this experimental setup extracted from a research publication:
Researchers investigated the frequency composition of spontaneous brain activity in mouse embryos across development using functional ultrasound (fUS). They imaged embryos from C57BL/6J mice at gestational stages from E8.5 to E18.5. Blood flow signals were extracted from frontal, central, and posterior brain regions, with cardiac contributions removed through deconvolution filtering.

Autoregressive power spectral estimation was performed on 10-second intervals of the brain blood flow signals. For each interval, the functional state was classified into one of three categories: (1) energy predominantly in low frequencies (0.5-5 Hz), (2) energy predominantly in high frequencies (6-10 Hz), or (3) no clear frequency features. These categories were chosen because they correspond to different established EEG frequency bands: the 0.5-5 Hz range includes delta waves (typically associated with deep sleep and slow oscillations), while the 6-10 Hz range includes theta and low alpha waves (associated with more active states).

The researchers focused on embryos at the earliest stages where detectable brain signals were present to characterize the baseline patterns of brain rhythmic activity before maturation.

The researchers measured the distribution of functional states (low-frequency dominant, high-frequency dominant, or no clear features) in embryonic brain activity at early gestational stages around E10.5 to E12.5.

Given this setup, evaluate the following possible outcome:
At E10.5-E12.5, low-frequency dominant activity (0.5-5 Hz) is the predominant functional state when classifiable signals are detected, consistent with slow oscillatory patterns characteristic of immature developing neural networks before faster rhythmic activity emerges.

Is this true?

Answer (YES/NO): NO